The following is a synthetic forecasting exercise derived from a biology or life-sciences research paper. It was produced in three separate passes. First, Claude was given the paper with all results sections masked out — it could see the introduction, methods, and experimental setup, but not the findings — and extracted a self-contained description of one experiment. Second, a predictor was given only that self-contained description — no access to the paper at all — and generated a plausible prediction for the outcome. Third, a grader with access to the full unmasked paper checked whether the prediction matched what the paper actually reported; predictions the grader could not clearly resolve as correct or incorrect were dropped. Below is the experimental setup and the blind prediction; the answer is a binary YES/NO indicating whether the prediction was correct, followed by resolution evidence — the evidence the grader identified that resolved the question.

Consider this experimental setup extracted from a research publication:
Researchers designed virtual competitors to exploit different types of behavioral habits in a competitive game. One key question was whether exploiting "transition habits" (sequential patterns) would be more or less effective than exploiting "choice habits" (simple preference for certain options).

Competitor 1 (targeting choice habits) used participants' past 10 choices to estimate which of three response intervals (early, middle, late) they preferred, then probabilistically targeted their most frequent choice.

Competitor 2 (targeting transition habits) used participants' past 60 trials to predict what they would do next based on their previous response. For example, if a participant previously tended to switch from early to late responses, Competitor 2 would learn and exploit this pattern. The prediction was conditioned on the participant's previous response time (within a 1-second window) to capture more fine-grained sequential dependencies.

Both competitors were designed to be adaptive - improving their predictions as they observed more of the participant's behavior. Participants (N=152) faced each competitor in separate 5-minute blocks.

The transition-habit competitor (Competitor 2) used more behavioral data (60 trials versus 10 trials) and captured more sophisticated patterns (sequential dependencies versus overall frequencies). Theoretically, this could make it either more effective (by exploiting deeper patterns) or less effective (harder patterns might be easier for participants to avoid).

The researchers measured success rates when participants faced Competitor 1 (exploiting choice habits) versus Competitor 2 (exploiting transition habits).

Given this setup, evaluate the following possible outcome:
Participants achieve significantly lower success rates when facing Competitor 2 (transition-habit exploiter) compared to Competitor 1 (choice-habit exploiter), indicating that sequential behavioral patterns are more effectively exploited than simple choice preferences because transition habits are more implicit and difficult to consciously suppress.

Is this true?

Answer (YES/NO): YES